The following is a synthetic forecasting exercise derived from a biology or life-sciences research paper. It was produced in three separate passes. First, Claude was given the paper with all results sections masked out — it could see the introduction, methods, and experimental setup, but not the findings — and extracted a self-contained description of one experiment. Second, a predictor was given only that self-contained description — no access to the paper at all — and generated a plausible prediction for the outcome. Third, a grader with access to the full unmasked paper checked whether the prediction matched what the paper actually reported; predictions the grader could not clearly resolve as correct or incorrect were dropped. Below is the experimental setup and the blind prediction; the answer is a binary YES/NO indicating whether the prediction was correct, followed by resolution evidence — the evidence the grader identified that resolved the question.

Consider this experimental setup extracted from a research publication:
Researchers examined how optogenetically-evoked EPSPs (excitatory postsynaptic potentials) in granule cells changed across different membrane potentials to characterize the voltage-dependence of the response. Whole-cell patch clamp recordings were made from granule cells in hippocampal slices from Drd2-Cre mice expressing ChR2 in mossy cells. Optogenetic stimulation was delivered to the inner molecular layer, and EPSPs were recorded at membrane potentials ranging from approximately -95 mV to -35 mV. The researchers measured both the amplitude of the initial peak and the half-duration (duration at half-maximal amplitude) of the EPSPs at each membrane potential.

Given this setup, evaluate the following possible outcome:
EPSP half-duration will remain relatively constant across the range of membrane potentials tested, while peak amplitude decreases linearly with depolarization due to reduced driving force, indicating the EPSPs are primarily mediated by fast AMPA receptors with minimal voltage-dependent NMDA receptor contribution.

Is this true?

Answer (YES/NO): NO